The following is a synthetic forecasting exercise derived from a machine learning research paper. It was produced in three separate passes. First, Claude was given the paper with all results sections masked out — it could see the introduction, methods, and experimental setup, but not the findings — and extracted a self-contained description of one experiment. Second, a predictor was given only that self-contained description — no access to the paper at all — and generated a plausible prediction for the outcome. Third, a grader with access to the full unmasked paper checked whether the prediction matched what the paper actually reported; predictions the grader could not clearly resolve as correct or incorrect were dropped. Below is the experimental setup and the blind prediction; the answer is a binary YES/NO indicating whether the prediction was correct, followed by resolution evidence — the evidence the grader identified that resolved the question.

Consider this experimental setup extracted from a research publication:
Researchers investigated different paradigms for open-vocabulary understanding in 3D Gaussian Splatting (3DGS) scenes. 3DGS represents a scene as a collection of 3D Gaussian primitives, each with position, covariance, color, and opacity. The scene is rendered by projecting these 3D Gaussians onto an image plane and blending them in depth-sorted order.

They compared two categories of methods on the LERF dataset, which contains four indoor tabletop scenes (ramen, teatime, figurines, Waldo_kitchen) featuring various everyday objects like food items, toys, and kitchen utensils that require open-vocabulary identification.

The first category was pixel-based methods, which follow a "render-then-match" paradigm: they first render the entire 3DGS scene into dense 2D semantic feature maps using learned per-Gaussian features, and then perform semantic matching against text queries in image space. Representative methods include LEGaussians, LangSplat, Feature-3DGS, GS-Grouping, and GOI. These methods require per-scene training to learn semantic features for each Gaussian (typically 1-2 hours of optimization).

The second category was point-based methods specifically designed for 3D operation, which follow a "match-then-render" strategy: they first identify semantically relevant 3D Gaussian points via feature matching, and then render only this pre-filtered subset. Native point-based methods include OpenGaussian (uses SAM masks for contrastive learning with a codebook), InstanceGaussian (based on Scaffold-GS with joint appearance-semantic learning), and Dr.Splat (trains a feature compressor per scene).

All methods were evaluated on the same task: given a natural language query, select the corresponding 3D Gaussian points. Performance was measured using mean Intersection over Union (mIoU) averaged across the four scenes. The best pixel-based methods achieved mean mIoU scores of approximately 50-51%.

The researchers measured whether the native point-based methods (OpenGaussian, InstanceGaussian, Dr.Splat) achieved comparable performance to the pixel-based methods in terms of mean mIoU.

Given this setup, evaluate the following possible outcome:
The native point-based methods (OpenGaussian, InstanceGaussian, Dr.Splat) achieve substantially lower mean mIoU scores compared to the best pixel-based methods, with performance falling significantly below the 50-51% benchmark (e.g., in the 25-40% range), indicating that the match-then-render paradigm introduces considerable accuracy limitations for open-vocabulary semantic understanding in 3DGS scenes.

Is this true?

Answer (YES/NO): NO